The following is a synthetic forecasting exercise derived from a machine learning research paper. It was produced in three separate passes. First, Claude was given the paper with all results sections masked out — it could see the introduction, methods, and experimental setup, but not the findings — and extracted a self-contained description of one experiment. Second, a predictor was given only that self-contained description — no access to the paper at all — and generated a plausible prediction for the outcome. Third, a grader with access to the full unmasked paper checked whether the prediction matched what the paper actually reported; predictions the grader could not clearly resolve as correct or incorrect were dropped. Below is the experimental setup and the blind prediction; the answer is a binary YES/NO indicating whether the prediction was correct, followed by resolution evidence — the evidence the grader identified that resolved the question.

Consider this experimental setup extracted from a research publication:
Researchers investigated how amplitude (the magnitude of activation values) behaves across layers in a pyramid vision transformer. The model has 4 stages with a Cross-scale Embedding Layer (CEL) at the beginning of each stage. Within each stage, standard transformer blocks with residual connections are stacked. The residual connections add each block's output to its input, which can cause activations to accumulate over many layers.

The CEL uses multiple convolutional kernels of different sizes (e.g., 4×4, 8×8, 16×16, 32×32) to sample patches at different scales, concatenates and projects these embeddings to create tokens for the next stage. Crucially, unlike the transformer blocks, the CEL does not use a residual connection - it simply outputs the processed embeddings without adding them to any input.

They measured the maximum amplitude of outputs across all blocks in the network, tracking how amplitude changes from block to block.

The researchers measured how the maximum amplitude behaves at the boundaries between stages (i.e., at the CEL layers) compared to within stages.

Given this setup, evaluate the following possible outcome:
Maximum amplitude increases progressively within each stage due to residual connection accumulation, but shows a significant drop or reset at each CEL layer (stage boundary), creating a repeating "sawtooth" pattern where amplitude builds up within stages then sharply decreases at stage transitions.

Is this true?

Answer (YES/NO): YES